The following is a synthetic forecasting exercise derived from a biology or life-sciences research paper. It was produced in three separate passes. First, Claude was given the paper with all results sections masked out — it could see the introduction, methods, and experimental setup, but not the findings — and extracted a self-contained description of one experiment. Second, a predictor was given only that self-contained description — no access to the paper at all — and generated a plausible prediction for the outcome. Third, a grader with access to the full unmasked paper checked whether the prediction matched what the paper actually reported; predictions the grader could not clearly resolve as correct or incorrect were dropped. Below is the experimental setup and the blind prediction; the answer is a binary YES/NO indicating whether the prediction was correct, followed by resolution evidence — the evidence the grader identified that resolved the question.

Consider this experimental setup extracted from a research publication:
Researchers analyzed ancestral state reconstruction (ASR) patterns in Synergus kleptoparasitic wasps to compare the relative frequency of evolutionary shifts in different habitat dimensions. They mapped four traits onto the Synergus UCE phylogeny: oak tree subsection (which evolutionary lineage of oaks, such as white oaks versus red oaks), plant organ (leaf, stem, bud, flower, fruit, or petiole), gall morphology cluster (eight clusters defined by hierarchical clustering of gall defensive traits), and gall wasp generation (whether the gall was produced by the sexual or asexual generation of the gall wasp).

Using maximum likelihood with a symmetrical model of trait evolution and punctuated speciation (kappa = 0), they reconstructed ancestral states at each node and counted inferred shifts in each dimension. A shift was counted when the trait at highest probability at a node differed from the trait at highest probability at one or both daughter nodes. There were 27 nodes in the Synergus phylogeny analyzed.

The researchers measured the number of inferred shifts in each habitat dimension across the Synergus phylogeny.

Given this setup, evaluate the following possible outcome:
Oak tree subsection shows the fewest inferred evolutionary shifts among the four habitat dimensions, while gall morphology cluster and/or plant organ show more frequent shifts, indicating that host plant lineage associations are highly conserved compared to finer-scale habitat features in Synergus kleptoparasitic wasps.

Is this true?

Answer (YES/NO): NO